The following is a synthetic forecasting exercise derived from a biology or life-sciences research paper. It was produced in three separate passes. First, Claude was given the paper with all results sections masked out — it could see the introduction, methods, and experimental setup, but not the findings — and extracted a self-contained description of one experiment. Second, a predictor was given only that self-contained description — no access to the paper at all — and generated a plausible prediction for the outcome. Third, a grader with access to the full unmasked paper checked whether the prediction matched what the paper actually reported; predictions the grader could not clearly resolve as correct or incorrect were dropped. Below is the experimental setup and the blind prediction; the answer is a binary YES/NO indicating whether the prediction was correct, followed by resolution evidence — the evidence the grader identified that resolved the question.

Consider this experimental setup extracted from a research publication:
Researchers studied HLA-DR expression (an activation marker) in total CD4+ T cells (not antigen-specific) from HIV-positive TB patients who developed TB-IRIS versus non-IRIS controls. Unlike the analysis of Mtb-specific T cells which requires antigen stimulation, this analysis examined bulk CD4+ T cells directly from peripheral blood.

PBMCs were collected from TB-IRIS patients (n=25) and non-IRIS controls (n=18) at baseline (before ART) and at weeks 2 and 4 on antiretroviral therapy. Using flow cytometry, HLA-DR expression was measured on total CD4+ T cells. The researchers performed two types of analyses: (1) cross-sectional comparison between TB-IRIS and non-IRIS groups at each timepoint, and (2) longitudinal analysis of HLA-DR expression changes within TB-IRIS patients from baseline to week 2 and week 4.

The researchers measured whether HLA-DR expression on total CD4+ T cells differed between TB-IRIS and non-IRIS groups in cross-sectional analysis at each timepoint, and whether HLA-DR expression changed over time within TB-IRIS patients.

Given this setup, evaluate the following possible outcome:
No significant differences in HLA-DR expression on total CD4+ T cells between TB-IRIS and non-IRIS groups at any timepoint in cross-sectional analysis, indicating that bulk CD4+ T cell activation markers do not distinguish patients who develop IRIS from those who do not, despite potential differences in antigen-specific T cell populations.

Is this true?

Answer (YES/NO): YES